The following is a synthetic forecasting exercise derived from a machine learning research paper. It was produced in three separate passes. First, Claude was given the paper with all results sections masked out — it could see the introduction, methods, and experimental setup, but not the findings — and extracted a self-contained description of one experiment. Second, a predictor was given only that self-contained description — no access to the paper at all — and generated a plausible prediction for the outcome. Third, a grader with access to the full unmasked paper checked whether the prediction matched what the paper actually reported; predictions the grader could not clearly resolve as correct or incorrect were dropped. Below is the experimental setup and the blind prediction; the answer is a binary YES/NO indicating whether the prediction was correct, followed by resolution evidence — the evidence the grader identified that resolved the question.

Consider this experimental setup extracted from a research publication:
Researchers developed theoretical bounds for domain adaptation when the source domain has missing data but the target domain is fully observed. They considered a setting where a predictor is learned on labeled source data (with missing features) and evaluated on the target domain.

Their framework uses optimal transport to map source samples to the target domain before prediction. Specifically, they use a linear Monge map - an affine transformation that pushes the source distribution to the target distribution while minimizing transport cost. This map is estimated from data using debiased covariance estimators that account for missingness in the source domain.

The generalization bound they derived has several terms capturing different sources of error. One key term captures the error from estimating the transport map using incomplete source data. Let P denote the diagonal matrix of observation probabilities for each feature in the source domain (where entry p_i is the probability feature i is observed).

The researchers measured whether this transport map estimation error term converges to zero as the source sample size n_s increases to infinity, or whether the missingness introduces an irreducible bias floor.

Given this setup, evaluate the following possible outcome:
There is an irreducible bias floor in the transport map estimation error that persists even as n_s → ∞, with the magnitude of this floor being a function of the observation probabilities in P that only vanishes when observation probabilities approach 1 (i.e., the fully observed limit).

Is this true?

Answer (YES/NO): NO